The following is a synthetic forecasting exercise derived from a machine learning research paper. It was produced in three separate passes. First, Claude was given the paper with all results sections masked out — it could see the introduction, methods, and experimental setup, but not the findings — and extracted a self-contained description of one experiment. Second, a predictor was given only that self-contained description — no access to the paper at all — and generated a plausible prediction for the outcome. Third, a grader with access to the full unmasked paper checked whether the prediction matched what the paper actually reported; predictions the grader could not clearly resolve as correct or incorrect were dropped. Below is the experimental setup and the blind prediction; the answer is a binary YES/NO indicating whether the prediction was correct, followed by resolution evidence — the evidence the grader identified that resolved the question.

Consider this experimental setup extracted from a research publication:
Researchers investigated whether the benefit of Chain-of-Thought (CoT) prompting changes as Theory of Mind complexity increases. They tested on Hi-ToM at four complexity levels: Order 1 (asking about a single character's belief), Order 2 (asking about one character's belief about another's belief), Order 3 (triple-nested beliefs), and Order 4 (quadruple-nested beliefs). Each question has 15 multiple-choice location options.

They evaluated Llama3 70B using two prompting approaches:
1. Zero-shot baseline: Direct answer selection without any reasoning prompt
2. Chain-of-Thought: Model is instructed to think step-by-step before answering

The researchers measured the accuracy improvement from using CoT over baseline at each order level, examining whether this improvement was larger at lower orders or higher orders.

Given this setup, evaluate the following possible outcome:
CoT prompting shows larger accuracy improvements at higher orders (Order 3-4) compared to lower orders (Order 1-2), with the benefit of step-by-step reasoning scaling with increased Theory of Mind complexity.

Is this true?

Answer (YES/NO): NO